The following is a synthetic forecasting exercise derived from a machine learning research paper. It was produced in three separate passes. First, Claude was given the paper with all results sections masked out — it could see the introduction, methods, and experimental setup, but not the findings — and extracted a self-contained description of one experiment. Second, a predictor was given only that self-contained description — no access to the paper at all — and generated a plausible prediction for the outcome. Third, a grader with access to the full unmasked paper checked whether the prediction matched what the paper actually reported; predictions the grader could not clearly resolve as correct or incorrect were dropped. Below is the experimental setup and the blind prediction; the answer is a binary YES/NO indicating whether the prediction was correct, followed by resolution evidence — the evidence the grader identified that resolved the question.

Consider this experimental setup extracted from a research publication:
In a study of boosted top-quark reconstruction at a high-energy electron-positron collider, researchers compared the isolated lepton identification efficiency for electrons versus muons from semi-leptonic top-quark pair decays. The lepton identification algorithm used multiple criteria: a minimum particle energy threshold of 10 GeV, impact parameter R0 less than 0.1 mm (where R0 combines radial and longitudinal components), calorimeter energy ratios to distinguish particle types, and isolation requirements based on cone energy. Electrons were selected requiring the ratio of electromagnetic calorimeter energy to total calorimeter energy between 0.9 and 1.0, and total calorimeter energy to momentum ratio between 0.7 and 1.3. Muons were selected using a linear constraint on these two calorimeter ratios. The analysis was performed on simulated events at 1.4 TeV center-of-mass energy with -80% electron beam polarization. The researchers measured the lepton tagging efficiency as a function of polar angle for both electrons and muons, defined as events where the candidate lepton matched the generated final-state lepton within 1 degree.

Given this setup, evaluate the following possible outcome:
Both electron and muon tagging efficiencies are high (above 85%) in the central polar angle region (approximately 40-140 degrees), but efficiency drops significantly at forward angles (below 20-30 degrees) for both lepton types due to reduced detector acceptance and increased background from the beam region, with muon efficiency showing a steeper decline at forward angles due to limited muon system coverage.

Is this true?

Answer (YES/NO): NO